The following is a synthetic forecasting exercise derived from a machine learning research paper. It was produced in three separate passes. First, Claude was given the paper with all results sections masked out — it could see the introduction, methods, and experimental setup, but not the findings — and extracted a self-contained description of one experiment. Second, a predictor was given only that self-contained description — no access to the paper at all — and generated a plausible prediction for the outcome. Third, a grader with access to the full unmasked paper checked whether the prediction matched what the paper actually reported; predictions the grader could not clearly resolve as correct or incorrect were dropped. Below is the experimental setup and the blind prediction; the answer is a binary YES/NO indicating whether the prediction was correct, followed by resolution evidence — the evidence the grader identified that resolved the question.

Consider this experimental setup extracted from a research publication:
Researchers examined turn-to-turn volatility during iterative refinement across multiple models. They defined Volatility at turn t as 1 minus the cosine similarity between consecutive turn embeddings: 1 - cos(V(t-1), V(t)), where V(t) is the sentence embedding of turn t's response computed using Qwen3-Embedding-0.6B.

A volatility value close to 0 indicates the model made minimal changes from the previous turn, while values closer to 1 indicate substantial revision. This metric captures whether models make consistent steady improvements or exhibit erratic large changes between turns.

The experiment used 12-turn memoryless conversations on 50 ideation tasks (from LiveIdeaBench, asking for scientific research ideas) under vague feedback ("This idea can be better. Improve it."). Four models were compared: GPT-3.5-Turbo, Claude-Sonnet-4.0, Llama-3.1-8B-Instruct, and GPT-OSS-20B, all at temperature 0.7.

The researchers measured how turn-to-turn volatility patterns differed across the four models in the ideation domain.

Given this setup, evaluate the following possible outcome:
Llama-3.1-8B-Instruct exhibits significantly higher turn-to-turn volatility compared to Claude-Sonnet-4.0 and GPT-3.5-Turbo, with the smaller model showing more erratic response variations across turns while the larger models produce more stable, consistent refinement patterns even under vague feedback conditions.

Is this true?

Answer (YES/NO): NO